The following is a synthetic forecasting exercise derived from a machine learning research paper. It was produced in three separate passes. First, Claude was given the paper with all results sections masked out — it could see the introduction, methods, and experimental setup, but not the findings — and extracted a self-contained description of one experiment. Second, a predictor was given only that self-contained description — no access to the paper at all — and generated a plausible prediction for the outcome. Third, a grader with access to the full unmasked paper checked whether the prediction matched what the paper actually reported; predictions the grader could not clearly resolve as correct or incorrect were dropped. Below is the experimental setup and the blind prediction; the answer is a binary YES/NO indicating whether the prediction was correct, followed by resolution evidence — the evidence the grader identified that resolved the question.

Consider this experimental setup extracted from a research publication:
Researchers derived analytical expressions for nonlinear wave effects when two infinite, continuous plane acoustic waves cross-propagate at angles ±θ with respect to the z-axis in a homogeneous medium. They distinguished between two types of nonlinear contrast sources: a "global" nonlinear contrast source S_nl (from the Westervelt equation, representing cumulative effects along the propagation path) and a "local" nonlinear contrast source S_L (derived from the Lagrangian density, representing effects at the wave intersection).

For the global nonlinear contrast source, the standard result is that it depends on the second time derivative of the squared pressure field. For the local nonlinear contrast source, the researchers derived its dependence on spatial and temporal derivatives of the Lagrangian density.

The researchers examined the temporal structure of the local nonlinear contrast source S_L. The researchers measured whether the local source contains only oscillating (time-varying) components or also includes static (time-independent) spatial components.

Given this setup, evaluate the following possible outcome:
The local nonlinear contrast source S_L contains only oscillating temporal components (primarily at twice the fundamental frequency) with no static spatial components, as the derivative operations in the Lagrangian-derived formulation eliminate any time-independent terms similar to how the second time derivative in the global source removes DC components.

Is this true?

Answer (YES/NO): NO